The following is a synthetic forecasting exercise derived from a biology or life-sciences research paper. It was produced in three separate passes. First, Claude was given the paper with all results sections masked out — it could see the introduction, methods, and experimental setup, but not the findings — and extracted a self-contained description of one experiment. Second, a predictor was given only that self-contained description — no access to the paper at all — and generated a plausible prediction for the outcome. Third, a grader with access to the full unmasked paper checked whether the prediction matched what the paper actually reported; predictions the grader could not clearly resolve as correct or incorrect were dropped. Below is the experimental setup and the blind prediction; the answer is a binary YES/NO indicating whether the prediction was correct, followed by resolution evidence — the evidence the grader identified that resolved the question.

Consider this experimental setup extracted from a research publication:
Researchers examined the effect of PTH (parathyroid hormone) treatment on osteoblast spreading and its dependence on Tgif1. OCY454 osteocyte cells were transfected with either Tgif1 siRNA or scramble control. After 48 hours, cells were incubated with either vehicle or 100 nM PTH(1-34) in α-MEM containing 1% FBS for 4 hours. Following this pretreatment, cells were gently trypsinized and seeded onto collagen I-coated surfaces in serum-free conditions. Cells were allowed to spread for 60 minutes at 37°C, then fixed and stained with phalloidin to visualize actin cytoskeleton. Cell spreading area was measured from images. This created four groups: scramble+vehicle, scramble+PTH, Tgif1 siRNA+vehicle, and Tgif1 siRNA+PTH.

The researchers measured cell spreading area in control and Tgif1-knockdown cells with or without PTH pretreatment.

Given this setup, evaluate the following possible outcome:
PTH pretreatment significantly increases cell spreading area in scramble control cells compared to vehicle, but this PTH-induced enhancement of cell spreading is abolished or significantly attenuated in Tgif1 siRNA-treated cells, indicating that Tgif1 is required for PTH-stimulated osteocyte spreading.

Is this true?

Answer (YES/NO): YES